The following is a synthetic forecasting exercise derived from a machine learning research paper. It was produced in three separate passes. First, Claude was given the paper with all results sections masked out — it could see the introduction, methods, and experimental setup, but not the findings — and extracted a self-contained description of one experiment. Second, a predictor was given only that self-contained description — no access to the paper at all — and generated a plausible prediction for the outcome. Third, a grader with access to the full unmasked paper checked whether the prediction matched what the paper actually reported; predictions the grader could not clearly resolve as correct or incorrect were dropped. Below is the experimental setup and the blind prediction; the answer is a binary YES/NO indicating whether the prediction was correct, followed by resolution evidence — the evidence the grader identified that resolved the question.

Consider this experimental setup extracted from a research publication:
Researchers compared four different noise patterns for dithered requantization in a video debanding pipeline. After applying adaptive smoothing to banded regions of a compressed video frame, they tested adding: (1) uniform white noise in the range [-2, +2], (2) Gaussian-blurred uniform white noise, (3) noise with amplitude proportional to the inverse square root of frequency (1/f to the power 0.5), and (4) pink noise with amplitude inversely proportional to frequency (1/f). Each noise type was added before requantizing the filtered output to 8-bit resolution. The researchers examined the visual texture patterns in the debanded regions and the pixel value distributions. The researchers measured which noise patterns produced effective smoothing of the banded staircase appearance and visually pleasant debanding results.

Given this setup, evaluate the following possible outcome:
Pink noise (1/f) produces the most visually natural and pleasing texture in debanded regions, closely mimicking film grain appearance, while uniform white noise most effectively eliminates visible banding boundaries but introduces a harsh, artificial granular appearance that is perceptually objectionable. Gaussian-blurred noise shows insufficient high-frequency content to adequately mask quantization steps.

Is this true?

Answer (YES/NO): NO